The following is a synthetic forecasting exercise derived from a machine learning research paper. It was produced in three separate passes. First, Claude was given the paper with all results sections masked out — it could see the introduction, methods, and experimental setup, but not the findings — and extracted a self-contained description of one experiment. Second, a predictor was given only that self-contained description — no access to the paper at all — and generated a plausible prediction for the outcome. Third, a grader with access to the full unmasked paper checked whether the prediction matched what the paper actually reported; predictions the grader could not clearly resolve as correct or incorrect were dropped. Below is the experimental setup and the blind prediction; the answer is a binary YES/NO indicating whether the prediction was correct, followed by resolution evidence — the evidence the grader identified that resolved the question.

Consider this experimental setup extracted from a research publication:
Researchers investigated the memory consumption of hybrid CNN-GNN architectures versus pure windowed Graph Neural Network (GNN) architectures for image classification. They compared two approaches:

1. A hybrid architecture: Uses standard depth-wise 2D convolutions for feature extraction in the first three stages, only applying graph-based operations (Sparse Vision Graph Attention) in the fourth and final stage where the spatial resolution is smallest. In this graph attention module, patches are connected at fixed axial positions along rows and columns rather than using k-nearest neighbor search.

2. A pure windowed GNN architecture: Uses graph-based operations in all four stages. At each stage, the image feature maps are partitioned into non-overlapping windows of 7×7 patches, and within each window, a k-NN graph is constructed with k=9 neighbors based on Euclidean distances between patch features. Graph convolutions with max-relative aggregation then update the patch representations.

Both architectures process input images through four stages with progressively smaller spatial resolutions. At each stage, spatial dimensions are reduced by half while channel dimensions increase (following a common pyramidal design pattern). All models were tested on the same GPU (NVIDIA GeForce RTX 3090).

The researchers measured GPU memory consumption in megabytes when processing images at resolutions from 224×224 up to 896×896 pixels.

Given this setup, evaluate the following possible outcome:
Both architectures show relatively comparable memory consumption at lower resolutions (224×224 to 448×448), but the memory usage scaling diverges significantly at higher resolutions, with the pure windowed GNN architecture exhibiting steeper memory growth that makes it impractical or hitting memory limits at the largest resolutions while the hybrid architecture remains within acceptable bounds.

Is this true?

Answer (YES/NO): NO